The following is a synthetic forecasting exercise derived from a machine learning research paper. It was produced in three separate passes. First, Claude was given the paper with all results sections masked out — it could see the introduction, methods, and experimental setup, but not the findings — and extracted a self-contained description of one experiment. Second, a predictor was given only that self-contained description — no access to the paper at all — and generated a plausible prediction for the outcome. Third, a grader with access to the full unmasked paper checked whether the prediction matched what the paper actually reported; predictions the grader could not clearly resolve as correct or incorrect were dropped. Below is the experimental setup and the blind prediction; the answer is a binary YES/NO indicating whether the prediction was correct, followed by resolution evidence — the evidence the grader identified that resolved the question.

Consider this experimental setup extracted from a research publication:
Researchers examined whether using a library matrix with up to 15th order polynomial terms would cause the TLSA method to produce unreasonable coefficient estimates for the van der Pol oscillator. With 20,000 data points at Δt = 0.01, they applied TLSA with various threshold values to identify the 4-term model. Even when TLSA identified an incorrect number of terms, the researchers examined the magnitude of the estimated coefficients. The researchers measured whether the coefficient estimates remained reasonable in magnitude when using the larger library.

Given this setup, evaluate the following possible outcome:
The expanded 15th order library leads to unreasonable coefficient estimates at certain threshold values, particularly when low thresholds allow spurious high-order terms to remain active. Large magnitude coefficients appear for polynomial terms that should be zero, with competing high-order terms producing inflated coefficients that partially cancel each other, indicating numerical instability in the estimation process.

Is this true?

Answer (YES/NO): YES